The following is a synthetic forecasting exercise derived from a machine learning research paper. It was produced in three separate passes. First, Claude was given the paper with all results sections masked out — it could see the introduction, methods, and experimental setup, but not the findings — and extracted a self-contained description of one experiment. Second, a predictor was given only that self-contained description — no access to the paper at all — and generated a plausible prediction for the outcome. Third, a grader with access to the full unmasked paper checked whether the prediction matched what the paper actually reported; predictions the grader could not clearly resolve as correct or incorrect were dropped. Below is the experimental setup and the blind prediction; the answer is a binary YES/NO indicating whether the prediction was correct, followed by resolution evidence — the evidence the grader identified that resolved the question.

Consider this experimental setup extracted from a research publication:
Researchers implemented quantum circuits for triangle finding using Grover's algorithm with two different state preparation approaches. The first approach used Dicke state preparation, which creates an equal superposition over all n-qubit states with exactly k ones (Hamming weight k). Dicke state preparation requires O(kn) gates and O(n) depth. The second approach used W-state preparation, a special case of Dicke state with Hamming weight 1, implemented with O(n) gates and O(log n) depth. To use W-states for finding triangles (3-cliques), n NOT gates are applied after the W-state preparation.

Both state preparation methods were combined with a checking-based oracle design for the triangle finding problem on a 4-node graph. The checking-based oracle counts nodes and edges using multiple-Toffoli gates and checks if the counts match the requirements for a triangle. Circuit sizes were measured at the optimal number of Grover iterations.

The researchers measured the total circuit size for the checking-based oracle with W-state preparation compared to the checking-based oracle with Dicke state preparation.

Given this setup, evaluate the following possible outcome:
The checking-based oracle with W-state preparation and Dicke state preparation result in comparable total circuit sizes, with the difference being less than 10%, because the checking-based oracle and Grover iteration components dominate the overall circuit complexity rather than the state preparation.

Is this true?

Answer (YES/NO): NO